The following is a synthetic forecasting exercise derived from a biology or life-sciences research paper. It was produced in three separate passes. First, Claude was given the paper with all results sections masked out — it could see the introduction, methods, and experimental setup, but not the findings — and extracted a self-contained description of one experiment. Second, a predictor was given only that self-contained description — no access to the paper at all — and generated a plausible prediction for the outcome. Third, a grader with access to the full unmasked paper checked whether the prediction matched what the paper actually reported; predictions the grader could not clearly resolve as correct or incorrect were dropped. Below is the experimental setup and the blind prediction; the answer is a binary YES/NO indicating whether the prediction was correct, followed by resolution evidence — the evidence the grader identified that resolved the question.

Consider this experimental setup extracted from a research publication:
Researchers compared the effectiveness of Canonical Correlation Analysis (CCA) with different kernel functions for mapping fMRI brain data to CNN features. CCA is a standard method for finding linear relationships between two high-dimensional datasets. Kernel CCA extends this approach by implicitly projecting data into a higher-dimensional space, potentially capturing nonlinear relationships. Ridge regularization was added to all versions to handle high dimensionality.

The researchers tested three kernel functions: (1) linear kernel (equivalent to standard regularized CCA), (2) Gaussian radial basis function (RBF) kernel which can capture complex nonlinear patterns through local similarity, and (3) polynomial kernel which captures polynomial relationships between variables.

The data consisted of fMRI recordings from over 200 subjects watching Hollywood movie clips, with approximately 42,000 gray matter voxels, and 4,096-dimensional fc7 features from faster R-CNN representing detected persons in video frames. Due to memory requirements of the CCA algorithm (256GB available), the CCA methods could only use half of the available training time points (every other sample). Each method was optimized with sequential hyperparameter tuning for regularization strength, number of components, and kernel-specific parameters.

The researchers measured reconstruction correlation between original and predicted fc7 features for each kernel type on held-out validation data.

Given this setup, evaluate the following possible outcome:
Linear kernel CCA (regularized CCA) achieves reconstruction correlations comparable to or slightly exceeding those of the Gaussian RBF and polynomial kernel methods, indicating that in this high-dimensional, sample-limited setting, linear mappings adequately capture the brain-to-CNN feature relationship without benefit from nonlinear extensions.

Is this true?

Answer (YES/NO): YES